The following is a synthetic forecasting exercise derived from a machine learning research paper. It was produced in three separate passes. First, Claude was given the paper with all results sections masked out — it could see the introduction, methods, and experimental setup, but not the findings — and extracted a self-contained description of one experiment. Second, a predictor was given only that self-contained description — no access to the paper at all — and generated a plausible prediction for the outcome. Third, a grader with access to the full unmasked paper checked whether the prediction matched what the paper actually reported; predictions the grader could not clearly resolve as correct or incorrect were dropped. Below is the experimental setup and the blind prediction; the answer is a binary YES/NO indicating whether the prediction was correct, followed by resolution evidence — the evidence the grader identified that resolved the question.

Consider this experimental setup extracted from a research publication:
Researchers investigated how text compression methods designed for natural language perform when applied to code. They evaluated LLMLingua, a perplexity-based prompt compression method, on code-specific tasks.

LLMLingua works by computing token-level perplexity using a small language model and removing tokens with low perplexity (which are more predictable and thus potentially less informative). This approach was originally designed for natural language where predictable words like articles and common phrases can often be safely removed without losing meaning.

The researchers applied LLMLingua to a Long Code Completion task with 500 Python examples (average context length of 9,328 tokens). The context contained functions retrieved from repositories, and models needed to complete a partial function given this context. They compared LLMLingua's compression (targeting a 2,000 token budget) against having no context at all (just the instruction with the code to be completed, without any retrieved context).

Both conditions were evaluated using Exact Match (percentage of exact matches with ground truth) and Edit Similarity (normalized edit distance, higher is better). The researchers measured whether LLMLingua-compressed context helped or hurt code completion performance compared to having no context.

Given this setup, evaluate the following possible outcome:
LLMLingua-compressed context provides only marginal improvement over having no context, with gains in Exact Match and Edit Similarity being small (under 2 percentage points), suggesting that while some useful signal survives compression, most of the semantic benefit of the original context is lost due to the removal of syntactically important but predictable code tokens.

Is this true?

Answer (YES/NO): NO